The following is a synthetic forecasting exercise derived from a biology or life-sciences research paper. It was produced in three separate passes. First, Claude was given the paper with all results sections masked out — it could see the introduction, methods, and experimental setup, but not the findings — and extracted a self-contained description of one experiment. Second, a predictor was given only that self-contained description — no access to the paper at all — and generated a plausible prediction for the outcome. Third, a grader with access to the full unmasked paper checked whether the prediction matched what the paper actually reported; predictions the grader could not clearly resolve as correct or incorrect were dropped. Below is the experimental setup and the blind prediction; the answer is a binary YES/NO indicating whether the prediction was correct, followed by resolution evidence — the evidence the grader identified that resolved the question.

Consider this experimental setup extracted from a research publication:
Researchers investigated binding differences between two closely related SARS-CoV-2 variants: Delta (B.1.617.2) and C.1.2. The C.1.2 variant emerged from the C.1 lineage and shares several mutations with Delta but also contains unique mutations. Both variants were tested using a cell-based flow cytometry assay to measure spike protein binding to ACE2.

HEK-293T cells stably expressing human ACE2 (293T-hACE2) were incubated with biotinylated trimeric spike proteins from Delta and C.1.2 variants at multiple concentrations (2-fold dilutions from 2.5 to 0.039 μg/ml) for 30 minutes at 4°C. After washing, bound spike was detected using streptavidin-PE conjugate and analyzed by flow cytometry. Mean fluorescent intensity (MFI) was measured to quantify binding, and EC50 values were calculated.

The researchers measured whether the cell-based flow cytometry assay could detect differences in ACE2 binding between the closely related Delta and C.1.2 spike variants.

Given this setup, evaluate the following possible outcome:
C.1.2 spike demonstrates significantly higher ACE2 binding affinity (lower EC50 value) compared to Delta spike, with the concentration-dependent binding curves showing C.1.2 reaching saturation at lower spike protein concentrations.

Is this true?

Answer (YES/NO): NO